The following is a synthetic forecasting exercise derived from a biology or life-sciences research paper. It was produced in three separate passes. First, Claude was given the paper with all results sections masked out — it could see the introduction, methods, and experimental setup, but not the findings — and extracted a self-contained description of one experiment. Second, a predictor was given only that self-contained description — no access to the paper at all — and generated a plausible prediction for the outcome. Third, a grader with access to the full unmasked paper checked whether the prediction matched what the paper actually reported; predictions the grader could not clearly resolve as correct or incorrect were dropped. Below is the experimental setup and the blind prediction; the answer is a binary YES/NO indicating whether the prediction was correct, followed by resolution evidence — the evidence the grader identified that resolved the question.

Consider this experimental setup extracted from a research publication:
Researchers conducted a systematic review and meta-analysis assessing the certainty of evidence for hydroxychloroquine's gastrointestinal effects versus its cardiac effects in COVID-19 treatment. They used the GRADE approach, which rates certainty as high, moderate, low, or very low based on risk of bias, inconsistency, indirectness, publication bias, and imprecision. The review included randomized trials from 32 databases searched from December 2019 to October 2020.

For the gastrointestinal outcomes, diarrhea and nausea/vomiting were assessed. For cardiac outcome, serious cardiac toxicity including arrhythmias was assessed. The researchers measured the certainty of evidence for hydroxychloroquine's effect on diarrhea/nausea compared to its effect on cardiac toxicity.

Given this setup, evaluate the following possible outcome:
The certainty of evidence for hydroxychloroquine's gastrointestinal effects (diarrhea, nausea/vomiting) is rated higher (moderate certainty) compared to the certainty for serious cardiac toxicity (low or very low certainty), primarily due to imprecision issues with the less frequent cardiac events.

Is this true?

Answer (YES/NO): NO